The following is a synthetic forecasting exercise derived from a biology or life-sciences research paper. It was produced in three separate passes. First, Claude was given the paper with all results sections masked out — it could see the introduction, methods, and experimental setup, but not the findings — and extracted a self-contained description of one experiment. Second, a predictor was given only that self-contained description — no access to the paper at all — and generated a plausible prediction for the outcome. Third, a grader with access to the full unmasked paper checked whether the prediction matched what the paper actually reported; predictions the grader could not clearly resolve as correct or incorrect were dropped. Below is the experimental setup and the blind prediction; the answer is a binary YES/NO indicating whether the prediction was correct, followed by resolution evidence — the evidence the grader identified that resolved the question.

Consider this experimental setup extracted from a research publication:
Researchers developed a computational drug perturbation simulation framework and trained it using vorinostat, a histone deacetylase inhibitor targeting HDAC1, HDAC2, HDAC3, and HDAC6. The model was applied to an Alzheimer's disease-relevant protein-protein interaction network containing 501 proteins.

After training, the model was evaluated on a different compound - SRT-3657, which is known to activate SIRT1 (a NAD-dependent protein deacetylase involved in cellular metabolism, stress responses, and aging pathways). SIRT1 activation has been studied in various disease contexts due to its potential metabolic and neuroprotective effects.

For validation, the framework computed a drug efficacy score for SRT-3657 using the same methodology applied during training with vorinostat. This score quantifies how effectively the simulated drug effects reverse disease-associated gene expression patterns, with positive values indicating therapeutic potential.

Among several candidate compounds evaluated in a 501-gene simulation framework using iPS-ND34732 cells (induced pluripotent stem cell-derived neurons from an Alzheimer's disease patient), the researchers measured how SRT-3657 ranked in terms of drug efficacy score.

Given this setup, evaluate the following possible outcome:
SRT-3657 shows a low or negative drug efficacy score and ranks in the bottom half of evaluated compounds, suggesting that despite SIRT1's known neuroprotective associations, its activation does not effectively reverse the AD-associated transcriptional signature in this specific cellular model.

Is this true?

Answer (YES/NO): NO